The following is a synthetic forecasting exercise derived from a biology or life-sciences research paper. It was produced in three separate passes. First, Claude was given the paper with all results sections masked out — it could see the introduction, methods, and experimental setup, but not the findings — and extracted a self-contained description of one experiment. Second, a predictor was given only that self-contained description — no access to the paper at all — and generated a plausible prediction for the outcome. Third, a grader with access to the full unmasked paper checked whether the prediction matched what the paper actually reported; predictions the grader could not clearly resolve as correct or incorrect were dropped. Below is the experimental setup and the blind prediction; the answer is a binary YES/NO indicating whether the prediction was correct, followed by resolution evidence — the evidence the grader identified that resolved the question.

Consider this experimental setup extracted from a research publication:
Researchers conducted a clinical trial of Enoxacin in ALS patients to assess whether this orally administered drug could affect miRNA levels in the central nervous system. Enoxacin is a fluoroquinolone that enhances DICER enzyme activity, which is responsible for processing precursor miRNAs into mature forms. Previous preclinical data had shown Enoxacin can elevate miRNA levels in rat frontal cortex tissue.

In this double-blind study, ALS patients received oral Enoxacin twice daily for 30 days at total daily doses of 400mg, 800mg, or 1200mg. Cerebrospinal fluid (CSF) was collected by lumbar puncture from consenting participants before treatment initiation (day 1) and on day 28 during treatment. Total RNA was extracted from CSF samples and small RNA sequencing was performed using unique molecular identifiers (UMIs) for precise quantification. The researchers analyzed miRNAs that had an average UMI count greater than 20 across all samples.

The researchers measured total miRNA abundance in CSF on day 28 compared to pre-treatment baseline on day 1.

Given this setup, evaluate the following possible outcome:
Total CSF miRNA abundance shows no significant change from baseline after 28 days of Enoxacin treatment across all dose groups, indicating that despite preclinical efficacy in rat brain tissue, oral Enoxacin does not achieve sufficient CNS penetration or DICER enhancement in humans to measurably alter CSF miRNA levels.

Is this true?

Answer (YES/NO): NO